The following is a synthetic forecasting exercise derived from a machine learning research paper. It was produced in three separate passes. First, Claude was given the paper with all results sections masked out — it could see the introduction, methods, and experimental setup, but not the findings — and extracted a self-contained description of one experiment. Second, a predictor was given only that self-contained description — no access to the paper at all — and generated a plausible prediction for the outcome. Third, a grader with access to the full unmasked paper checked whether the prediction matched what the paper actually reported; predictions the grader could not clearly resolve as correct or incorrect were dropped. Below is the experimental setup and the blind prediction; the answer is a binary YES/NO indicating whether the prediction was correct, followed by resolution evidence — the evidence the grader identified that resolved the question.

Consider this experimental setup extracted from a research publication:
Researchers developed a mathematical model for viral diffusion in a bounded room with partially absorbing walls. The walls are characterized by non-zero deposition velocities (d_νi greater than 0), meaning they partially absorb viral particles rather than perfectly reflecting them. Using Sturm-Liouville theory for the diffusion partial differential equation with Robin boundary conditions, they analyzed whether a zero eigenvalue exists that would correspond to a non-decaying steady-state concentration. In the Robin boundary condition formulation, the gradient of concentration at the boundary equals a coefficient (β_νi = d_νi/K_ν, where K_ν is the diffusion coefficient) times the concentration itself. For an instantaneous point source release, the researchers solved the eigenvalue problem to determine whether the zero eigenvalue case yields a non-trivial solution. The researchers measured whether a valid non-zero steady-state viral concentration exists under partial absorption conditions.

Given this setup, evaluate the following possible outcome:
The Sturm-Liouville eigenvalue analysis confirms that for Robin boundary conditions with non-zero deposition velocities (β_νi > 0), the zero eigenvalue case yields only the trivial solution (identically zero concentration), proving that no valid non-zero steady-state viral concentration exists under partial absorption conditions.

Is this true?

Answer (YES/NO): YES